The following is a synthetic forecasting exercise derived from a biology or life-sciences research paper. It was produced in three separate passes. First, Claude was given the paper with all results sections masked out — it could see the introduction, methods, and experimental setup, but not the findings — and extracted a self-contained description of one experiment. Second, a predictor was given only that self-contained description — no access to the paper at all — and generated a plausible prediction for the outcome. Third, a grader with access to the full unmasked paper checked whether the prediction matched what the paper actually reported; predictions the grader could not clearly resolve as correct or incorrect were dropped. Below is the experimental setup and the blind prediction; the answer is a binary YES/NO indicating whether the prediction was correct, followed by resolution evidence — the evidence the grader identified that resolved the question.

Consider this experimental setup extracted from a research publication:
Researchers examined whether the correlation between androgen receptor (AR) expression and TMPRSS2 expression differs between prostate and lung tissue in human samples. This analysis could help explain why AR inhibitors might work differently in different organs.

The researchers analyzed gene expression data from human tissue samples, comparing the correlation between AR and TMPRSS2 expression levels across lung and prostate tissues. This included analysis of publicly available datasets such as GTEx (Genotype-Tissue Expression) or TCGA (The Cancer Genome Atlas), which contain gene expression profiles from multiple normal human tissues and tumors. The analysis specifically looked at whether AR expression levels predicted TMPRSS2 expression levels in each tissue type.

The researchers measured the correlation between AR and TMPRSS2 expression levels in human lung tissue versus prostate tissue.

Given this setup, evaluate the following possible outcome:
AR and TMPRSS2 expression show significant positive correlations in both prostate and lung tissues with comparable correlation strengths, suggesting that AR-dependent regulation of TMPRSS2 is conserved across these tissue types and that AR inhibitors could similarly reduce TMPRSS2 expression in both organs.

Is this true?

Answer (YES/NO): NO